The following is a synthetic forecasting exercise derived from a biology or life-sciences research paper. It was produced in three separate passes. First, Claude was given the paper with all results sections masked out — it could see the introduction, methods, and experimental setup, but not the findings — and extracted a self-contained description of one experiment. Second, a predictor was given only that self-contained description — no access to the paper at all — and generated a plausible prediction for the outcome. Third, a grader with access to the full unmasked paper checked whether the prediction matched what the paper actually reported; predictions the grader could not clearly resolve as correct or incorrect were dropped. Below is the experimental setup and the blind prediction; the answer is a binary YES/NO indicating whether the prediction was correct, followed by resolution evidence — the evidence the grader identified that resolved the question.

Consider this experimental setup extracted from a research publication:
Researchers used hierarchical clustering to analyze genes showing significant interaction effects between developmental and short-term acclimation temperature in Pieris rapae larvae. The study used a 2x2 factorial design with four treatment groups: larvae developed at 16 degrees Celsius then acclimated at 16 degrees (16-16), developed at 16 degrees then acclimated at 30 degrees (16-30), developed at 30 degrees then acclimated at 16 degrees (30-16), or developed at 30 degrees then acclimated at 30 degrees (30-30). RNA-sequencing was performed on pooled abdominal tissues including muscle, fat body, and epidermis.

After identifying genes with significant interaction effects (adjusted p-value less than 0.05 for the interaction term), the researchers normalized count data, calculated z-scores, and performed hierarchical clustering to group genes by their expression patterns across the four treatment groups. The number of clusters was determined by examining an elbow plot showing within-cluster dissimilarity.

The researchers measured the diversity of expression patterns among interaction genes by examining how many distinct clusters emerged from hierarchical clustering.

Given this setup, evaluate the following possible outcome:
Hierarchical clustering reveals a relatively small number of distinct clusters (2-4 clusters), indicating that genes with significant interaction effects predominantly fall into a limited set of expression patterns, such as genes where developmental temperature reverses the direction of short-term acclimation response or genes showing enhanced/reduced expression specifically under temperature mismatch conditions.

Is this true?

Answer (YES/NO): NO